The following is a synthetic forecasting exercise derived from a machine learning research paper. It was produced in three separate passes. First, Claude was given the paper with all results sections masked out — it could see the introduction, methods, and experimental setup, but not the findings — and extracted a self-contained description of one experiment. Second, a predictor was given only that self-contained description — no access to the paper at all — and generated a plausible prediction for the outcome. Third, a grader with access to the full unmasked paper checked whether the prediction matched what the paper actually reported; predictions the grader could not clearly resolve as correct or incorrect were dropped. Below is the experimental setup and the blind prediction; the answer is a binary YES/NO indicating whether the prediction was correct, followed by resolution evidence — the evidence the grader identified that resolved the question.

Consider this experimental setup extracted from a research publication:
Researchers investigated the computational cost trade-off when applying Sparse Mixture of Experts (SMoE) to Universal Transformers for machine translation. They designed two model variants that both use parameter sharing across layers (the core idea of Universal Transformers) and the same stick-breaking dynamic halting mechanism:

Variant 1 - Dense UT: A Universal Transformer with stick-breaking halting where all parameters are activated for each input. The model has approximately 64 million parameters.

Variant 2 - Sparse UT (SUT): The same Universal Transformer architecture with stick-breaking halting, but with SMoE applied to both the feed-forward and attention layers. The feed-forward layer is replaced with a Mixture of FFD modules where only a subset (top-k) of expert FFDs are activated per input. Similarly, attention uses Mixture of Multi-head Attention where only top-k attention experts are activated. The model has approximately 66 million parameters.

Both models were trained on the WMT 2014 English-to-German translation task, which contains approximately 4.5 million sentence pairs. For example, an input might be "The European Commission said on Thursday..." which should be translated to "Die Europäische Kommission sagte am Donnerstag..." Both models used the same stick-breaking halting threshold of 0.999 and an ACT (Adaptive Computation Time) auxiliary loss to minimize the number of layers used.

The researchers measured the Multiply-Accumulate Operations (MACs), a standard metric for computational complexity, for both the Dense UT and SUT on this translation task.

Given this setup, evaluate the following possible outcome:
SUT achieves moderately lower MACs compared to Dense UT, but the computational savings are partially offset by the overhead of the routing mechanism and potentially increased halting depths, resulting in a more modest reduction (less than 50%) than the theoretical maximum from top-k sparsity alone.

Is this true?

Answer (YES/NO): NO